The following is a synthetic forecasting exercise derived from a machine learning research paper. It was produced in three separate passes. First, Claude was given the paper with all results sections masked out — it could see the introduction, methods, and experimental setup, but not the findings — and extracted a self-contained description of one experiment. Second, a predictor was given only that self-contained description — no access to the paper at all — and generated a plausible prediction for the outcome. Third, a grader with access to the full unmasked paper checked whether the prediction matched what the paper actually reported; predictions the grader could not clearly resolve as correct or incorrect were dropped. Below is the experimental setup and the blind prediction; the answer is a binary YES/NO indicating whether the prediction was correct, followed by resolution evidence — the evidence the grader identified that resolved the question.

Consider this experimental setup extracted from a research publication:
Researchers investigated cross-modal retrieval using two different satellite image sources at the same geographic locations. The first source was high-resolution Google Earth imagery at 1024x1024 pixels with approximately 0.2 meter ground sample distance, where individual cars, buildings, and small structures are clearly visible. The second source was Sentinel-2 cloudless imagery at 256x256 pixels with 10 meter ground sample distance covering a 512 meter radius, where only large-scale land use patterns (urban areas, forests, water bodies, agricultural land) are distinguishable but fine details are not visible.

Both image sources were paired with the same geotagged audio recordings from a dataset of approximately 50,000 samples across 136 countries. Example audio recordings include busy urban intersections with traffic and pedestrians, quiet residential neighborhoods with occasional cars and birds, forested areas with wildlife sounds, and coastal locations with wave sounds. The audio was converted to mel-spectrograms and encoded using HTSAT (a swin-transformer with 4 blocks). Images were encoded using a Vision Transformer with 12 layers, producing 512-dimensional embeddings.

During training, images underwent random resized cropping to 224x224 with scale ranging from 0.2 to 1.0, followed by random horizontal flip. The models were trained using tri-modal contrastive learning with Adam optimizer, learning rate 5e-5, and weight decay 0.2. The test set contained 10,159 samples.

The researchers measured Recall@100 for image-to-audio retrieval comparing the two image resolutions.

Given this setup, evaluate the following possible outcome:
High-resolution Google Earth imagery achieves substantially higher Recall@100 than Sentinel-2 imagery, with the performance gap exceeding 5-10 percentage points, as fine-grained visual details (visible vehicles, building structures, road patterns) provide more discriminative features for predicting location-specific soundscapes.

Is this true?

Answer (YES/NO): NO